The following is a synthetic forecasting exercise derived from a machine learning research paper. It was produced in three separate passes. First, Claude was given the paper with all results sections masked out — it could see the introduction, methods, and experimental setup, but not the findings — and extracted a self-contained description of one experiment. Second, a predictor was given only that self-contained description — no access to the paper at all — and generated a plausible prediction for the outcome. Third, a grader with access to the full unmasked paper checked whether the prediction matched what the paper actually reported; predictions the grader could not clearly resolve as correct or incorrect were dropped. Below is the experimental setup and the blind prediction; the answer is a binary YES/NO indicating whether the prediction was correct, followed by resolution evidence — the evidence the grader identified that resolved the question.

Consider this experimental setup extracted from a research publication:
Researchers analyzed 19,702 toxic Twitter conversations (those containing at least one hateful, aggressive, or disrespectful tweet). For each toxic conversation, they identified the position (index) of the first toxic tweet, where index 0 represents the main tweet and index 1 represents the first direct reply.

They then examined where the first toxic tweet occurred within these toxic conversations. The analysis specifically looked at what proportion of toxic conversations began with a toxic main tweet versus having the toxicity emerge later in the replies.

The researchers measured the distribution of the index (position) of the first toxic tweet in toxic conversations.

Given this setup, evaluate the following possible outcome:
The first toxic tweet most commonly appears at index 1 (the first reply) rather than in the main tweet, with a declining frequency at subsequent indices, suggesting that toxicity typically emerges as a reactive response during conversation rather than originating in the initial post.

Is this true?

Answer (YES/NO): NO